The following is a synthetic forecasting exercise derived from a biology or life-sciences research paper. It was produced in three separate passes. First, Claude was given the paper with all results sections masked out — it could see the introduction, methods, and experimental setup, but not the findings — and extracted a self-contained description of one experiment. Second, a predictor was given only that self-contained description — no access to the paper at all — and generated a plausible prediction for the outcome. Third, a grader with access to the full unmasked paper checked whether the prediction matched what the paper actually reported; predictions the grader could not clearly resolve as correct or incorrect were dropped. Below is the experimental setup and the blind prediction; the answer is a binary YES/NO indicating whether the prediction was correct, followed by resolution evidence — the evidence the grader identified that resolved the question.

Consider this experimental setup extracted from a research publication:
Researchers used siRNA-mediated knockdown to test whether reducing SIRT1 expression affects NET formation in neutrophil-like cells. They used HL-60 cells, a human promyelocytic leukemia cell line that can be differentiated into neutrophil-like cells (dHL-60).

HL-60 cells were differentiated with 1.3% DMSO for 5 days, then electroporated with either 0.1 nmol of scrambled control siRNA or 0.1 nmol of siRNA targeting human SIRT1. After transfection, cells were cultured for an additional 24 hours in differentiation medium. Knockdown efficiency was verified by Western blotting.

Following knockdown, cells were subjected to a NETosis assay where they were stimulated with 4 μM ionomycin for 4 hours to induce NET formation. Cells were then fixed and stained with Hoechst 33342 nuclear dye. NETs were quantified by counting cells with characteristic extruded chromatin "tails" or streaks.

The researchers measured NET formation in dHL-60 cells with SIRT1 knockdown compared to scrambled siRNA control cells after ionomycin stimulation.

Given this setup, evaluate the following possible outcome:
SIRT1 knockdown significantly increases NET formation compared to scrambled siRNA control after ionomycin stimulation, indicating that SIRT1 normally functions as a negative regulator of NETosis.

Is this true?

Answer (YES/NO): YES